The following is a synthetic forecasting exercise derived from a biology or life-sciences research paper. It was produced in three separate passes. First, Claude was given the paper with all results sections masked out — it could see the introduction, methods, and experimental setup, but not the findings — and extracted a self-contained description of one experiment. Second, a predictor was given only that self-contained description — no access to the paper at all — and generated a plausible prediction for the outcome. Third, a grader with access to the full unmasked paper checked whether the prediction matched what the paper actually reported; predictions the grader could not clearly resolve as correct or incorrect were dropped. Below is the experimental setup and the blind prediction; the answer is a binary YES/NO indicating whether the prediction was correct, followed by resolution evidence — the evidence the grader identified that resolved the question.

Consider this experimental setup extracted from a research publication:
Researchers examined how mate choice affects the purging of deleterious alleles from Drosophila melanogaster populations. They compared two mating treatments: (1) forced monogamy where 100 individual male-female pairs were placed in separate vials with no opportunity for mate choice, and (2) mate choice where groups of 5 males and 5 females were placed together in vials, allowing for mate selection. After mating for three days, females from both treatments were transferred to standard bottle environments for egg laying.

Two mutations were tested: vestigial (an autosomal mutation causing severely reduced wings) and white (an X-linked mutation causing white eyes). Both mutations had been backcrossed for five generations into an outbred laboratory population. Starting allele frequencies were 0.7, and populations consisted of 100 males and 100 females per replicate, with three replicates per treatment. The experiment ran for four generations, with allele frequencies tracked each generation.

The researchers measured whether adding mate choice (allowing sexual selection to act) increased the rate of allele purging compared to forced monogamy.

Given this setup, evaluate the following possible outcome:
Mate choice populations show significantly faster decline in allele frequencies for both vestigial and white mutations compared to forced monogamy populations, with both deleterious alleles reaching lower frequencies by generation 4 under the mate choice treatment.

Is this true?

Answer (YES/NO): YES